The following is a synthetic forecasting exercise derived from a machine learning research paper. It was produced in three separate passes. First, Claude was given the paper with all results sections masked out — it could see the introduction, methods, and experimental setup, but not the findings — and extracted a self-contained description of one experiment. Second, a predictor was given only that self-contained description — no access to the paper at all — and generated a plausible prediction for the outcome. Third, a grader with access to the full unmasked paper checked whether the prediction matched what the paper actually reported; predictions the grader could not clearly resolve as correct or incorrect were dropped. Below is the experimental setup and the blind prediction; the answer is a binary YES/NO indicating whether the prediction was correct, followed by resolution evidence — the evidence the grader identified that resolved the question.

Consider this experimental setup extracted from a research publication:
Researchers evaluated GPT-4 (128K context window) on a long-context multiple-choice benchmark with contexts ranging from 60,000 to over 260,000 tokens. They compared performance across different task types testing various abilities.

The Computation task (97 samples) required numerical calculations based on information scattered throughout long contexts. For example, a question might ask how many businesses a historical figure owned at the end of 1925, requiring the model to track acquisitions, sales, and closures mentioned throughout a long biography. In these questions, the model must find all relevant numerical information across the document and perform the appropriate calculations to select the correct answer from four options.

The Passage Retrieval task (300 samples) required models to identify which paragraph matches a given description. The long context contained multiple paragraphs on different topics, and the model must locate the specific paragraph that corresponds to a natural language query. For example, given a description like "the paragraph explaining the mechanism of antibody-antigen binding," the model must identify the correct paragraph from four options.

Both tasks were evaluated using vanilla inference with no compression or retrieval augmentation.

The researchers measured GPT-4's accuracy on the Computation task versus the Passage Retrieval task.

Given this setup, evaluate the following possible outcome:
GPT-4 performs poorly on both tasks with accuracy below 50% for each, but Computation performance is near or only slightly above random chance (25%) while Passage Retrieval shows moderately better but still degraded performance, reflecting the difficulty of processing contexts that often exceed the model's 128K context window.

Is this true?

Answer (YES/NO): NO